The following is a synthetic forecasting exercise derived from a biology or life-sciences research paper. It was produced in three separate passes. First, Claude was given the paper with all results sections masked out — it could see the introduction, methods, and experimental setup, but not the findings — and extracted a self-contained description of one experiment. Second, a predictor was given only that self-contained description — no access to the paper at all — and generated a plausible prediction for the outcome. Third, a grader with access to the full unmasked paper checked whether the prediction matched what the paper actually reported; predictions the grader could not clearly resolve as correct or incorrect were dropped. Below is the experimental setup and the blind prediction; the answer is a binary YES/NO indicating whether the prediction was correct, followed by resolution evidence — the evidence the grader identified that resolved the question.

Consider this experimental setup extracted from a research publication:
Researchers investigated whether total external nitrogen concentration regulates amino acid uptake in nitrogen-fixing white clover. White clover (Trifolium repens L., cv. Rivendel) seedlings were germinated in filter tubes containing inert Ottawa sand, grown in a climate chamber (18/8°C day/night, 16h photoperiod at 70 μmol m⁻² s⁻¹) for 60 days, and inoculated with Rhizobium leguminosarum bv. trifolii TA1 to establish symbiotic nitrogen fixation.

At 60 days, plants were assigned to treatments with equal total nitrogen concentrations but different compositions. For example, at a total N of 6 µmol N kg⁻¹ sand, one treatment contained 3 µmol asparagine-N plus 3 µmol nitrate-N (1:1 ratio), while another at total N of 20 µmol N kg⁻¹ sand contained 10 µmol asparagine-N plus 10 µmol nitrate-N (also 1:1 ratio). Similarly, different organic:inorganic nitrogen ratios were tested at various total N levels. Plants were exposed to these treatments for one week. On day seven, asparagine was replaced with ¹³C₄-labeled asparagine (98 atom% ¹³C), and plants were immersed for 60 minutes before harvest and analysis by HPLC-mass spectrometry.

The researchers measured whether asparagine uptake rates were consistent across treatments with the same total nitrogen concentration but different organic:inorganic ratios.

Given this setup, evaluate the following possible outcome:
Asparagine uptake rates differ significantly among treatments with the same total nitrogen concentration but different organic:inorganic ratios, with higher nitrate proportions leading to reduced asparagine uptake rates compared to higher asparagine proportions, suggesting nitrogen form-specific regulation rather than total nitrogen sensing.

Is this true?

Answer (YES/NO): NO